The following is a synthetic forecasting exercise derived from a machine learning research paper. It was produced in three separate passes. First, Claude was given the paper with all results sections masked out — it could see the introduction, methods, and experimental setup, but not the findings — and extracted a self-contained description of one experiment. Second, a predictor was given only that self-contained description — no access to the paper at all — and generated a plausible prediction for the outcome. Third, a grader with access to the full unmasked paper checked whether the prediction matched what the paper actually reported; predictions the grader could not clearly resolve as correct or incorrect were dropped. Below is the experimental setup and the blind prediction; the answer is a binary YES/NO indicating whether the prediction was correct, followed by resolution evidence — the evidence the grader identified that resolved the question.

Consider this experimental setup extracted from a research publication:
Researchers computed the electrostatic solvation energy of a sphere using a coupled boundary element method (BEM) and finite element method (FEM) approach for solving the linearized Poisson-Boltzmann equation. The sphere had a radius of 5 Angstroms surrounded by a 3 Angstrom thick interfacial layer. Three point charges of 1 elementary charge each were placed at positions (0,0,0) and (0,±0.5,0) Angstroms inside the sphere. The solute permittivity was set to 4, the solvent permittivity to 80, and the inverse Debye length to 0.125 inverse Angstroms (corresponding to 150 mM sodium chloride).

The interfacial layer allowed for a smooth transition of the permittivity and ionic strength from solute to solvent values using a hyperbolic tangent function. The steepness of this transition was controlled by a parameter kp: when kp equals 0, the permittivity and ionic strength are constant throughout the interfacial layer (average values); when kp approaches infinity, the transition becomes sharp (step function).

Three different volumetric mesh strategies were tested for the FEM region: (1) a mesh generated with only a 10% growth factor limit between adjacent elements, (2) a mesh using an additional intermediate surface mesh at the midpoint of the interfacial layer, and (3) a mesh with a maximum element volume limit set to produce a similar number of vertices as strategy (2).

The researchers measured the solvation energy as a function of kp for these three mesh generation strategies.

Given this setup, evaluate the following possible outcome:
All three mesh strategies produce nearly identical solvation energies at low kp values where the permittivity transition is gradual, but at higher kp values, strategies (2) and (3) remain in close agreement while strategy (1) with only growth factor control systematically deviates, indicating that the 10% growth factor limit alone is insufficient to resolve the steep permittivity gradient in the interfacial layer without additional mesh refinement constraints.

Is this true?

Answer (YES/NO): NO